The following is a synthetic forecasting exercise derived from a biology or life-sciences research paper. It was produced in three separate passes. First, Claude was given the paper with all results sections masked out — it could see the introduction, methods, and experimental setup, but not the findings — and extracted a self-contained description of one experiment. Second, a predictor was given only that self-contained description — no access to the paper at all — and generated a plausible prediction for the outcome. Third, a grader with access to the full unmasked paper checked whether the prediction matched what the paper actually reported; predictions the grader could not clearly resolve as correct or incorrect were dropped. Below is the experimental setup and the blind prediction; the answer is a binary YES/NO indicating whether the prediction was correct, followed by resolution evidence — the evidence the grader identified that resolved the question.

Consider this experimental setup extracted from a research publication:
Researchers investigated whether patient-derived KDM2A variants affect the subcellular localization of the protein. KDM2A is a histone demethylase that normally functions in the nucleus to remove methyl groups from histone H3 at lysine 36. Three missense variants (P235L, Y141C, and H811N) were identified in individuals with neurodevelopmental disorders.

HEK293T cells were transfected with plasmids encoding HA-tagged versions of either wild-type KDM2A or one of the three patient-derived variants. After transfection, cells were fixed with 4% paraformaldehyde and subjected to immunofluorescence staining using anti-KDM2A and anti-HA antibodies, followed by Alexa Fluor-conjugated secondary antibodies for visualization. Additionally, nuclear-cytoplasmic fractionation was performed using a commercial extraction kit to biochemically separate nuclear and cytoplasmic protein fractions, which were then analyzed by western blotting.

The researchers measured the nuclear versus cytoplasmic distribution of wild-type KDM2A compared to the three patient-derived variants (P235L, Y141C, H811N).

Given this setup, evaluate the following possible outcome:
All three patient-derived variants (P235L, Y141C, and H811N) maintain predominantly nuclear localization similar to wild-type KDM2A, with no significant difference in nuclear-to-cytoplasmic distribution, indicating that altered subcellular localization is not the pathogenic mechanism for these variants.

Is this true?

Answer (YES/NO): NO